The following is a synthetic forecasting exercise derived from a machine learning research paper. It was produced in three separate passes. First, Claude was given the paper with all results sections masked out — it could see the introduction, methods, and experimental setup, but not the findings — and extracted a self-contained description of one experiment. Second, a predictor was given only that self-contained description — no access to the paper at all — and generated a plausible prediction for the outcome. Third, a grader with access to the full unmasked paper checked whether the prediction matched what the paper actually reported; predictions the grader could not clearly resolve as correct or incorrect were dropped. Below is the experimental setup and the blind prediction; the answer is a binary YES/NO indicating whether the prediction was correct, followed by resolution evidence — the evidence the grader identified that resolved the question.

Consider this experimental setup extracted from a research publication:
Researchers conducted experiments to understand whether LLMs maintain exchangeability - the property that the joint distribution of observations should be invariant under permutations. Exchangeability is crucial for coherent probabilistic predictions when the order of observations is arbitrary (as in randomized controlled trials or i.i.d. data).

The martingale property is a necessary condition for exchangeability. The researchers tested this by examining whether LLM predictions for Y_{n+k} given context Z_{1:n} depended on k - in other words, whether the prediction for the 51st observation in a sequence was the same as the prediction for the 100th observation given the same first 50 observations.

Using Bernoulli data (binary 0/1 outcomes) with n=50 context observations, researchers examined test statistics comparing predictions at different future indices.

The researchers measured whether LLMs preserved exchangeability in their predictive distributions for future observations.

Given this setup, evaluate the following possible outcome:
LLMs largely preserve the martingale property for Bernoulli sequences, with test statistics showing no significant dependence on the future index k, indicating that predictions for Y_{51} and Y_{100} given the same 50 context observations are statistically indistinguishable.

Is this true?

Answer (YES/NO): NO